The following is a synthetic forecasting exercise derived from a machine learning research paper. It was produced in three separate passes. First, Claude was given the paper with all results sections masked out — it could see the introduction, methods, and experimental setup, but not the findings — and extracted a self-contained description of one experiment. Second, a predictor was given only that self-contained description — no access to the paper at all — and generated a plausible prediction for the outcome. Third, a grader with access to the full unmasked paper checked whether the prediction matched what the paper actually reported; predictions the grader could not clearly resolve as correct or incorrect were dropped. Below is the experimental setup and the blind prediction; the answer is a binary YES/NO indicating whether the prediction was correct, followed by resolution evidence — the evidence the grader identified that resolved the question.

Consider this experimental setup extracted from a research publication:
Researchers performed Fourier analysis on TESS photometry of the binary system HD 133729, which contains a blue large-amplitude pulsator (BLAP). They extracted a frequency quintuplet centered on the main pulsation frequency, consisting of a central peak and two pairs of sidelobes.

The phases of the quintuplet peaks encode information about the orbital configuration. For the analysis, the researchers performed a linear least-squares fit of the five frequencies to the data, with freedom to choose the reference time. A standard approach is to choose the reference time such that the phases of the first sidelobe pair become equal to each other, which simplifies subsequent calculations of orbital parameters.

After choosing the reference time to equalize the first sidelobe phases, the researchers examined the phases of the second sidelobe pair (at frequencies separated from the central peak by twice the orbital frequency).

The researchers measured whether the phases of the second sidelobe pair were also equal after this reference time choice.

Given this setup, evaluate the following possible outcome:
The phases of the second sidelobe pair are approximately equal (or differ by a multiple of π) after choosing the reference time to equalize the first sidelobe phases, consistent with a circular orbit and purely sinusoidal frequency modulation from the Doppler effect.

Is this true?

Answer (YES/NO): NO